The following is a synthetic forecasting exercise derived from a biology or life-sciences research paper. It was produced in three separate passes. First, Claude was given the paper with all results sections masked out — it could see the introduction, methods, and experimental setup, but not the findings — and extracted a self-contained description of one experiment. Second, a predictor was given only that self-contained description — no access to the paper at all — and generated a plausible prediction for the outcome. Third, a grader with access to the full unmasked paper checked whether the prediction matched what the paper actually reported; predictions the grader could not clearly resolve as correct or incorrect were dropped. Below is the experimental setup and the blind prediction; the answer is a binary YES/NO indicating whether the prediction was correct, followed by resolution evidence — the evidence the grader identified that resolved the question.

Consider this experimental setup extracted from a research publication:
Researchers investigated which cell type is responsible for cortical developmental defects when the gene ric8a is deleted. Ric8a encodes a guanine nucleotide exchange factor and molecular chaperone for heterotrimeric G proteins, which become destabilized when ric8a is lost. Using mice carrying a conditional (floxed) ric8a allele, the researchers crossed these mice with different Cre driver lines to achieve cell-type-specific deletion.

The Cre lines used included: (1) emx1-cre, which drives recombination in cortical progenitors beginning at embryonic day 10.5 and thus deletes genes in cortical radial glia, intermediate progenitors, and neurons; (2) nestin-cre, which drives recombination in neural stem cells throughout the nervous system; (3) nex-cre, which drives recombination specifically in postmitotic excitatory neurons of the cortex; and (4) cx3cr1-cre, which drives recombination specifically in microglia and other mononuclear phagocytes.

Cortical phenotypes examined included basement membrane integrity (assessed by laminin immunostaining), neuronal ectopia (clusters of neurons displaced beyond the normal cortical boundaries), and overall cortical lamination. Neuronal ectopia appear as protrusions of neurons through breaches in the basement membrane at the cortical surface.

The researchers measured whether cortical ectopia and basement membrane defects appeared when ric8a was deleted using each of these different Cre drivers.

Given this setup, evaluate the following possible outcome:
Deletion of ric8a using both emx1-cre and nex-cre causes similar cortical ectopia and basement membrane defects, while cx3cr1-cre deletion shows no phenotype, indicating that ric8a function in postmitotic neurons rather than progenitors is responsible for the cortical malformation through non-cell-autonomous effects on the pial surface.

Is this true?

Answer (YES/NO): NO